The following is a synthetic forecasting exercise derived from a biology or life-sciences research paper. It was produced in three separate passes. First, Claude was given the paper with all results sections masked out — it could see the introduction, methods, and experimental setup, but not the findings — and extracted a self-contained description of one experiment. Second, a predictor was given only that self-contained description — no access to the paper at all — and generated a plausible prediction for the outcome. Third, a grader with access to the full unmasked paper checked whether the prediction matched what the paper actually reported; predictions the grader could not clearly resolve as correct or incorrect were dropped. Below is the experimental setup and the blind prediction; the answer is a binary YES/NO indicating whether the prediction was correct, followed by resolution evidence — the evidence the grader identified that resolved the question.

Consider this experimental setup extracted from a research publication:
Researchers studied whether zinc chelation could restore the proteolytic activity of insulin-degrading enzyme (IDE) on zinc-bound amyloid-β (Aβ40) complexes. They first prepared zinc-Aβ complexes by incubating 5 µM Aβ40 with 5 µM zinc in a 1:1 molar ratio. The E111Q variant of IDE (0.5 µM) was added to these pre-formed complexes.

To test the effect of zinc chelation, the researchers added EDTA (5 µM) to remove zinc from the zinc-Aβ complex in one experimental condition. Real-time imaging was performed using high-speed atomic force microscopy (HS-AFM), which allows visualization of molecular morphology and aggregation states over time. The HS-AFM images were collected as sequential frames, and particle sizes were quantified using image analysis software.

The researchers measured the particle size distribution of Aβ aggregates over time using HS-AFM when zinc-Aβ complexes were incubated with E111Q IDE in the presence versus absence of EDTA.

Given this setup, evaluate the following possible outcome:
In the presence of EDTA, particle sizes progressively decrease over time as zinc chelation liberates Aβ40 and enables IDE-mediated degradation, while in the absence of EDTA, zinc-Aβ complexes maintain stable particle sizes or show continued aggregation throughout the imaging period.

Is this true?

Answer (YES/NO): YES